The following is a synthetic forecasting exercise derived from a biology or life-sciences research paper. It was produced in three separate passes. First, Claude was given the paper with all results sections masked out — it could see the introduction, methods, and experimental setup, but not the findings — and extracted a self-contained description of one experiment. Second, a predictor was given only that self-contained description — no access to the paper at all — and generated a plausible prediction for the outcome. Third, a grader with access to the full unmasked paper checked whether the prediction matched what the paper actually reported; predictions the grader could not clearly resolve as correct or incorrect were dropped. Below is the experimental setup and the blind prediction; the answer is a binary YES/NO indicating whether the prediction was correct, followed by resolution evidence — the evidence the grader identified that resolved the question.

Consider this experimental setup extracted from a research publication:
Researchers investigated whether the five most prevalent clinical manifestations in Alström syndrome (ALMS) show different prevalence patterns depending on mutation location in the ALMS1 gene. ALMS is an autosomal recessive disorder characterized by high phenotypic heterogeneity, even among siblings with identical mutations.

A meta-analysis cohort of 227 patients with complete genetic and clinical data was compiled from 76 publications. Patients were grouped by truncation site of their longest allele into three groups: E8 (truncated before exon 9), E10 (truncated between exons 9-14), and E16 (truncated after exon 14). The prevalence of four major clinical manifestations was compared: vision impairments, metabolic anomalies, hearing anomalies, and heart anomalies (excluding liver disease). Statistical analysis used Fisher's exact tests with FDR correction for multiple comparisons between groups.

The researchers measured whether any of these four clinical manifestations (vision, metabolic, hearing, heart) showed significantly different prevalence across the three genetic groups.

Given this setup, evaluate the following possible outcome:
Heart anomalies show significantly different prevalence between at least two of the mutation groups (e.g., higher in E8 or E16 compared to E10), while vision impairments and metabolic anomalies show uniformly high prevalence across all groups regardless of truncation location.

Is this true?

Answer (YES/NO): NO